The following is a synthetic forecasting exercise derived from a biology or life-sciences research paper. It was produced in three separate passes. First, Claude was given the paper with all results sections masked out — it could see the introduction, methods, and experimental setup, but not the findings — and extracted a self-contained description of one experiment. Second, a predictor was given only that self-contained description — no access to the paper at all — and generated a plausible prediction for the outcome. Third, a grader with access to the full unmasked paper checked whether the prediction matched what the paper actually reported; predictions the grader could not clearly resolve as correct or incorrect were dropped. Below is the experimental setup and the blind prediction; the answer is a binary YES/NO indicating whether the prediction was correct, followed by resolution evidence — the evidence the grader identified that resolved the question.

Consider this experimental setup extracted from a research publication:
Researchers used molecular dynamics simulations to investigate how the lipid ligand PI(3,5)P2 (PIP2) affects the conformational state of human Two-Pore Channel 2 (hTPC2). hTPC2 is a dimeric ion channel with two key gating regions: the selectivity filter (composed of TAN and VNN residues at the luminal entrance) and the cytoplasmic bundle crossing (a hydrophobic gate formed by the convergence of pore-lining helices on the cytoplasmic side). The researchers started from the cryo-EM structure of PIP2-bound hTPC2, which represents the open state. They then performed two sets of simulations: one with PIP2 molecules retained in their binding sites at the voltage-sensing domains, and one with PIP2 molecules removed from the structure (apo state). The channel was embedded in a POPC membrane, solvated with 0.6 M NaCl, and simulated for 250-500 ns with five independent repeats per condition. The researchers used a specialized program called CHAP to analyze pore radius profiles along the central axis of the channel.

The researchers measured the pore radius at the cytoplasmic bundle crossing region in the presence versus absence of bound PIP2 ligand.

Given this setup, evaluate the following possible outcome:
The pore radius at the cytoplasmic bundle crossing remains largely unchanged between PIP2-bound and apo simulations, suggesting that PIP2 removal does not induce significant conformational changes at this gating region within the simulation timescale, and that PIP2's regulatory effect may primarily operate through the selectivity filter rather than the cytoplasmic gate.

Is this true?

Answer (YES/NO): NO